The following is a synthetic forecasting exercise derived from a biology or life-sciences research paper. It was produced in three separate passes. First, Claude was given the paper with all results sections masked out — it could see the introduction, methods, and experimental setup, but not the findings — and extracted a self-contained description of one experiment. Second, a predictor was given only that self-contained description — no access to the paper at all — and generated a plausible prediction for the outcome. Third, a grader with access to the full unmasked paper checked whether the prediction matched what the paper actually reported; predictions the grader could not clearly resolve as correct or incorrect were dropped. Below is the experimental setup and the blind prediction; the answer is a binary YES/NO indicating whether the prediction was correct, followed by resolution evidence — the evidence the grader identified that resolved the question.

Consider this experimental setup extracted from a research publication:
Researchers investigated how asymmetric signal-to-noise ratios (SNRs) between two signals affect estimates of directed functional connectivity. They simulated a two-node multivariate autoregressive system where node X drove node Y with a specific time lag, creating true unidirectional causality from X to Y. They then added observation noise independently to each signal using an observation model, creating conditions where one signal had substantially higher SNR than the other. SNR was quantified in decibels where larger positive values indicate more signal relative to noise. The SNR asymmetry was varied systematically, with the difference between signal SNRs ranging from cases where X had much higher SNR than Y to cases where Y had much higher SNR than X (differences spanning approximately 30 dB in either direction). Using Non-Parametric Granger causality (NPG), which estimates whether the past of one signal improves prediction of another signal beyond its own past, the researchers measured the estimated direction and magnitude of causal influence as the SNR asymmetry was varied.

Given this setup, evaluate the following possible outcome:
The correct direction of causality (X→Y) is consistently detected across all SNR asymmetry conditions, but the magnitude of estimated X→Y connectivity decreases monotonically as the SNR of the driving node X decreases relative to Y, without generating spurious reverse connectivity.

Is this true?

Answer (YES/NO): NO